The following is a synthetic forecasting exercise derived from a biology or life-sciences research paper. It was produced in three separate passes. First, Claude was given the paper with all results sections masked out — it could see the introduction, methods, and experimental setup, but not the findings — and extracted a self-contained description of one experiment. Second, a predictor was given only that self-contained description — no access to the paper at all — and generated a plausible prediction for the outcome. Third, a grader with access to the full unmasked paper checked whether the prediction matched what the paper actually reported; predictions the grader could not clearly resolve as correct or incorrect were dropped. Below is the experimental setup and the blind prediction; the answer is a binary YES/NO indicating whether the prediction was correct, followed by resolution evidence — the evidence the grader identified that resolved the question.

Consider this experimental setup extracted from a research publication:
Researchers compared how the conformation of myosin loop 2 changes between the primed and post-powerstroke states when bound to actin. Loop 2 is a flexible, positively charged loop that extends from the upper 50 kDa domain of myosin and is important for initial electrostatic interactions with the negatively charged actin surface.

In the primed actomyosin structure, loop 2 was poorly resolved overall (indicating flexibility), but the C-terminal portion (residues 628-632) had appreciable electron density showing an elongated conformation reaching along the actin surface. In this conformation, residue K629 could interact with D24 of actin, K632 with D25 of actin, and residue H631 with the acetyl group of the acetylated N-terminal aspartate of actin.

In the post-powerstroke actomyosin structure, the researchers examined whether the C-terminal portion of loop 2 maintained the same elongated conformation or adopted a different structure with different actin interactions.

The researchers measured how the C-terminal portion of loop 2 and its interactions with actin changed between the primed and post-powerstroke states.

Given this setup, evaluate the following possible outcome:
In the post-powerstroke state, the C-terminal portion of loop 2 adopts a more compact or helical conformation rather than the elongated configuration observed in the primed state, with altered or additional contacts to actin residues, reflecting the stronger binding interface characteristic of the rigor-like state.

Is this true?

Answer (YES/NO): YES